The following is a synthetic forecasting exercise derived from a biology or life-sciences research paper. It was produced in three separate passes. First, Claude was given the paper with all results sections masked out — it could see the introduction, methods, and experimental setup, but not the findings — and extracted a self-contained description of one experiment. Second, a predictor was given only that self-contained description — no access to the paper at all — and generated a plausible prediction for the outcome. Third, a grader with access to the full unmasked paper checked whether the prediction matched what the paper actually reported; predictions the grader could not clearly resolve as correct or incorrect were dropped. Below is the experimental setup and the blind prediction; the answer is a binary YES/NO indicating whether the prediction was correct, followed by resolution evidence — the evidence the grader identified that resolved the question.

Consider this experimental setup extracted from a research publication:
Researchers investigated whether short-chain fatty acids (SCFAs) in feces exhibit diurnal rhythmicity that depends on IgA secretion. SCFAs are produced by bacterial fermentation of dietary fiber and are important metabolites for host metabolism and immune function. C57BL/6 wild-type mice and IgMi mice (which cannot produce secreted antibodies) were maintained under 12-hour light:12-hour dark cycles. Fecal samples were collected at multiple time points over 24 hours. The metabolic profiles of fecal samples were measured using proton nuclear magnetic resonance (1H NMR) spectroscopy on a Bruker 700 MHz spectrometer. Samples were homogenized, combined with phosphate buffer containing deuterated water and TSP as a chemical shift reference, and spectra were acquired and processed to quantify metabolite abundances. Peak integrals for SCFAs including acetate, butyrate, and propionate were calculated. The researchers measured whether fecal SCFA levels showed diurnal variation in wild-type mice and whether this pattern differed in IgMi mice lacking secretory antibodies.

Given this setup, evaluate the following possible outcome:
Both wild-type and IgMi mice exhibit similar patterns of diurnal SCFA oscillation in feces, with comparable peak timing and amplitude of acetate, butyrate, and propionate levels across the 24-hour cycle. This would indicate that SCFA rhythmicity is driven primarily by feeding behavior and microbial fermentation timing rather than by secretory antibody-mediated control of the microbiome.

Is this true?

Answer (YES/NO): NO